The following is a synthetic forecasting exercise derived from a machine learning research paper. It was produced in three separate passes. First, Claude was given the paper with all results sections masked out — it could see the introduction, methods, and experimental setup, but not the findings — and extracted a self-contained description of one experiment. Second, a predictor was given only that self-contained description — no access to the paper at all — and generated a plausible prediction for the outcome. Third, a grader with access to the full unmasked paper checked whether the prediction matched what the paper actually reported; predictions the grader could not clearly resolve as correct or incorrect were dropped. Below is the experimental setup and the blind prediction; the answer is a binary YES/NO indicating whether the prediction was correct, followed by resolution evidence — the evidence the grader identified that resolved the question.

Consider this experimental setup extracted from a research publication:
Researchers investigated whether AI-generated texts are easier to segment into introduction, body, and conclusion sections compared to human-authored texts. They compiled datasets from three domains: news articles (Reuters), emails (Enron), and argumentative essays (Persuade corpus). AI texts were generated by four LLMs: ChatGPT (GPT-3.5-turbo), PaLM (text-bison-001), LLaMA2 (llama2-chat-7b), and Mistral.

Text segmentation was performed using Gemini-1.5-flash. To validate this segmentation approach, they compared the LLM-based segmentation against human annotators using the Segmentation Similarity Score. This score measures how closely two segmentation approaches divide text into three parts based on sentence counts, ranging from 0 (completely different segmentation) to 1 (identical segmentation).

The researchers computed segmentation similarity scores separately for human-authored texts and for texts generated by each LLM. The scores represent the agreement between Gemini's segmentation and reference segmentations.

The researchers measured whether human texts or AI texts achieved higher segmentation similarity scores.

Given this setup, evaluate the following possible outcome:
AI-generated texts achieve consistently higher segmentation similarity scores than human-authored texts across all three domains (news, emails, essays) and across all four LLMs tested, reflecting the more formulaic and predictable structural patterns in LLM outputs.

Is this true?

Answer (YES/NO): NO